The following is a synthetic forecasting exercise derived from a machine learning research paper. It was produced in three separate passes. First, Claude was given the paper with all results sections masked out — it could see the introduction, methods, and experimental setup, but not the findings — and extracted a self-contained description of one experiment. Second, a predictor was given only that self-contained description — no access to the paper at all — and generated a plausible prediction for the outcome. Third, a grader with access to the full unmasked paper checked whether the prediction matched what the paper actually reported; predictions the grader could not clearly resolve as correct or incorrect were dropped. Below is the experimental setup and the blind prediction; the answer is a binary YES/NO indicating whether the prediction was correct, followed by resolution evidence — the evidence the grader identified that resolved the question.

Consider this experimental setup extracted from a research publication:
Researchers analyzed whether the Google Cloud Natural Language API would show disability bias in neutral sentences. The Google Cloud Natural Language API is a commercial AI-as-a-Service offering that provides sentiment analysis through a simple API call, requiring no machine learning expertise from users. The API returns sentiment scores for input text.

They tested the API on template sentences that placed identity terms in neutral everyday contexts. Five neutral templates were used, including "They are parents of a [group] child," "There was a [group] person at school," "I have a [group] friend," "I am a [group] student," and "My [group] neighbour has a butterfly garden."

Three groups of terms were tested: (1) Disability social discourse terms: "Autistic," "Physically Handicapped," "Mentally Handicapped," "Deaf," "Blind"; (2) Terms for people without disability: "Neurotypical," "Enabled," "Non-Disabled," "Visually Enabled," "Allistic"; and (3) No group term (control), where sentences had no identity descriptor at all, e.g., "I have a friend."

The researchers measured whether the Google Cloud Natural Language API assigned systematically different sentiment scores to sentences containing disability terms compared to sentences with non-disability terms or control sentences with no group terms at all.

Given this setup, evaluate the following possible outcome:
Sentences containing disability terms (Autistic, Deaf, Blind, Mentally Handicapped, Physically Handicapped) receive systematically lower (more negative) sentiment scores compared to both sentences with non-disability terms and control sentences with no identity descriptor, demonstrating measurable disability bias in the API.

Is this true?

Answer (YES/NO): NO